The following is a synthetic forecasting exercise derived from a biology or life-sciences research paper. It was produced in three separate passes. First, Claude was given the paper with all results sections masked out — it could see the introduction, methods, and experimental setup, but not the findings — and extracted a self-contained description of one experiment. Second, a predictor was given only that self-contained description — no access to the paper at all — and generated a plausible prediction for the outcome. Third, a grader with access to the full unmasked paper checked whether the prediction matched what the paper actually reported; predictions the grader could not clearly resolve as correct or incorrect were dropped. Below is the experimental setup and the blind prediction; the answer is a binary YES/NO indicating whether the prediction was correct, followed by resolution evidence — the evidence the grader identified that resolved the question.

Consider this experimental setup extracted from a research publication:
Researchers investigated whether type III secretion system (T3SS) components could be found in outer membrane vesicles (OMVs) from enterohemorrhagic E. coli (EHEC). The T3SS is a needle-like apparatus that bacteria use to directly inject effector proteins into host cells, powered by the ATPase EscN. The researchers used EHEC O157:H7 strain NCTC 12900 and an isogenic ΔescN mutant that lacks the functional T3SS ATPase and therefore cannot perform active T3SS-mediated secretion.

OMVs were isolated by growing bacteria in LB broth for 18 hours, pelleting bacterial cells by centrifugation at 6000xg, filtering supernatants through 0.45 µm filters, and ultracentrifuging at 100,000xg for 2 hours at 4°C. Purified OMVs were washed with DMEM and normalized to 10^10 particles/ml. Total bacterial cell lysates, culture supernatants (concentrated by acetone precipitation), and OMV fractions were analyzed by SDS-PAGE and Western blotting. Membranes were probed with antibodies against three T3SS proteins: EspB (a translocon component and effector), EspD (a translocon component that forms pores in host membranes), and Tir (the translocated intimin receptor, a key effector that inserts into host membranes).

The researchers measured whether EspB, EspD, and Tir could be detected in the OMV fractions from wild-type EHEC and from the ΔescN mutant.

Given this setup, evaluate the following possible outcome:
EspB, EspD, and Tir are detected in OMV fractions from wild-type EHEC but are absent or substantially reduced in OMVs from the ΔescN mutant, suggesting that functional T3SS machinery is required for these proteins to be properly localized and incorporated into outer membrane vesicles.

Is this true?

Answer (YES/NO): NO